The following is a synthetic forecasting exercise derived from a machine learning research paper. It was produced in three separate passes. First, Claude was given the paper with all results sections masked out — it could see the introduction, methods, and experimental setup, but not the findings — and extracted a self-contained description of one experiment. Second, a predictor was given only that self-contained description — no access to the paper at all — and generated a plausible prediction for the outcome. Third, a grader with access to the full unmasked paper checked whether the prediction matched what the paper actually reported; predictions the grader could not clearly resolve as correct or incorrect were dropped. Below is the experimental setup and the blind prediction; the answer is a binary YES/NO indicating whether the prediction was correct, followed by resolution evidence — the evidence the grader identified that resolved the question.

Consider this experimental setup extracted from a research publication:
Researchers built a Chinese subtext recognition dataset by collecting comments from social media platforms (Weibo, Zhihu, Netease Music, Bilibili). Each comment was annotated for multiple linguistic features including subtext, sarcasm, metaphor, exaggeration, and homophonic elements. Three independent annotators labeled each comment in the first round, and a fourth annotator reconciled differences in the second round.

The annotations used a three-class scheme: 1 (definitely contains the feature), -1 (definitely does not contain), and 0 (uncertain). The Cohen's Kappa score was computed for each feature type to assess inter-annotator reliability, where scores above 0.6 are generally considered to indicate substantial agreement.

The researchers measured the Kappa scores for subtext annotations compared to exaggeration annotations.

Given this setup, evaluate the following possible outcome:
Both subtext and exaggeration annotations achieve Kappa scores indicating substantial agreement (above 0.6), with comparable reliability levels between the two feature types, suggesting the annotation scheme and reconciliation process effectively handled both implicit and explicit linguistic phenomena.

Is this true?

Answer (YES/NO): NO